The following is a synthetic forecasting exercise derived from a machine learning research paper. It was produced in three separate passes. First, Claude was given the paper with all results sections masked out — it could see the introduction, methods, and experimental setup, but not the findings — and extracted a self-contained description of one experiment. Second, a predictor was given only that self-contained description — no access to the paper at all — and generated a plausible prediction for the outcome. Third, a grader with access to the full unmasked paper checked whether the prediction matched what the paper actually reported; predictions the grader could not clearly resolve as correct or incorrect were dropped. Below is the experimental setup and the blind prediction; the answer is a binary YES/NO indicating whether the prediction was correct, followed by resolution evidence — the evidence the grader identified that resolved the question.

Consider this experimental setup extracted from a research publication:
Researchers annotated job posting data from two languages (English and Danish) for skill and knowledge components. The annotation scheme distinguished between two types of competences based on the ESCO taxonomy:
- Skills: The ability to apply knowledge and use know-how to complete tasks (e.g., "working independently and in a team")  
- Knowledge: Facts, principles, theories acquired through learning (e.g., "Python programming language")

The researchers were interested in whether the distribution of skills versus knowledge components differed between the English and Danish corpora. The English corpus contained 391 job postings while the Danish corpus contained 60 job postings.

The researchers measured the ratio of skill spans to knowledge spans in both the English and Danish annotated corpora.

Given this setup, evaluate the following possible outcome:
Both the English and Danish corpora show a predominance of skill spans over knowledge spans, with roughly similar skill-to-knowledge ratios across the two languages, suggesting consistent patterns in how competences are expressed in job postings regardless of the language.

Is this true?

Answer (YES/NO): NO